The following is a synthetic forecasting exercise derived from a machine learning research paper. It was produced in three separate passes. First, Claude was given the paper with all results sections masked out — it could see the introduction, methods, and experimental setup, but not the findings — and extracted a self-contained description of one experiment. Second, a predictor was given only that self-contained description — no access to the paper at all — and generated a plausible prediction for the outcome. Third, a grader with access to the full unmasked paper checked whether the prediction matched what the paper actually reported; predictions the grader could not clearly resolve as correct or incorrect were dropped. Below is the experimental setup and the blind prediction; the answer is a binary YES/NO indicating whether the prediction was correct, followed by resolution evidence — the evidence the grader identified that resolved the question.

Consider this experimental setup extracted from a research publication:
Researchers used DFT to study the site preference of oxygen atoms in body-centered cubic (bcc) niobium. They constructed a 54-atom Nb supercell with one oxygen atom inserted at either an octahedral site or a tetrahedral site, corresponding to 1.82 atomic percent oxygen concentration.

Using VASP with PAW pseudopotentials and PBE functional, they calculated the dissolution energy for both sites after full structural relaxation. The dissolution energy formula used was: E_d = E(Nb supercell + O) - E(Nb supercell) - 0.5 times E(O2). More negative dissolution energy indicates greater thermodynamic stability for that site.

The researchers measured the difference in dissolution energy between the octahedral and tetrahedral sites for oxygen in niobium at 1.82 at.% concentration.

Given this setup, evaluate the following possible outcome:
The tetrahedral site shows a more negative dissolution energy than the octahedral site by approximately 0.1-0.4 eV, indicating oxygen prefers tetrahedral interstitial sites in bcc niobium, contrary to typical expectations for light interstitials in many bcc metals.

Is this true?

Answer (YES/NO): NO